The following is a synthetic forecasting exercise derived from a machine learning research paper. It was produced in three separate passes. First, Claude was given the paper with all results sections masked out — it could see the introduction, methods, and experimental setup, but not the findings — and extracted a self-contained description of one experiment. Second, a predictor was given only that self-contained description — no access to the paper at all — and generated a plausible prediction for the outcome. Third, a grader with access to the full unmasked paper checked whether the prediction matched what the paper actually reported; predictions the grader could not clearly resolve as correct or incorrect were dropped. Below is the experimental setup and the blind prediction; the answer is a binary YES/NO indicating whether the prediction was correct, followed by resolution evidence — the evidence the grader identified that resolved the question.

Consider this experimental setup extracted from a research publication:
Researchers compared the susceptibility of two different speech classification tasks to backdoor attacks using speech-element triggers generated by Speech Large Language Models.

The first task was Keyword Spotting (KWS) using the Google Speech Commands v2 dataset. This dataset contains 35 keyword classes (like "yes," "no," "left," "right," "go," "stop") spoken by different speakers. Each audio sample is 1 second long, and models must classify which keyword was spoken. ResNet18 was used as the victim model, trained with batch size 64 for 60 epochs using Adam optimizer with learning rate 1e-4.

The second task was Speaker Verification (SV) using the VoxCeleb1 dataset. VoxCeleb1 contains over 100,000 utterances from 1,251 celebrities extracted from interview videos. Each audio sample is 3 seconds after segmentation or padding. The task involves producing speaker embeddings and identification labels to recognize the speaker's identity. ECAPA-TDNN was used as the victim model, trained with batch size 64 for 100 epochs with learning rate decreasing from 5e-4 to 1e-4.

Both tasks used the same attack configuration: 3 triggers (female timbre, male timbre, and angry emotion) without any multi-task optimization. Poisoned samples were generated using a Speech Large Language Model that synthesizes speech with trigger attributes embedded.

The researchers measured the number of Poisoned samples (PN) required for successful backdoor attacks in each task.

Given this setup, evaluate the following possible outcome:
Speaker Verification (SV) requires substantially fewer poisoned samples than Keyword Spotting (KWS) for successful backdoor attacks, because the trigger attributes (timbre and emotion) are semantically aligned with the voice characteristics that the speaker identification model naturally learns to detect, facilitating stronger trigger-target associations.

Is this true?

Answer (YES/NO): NO